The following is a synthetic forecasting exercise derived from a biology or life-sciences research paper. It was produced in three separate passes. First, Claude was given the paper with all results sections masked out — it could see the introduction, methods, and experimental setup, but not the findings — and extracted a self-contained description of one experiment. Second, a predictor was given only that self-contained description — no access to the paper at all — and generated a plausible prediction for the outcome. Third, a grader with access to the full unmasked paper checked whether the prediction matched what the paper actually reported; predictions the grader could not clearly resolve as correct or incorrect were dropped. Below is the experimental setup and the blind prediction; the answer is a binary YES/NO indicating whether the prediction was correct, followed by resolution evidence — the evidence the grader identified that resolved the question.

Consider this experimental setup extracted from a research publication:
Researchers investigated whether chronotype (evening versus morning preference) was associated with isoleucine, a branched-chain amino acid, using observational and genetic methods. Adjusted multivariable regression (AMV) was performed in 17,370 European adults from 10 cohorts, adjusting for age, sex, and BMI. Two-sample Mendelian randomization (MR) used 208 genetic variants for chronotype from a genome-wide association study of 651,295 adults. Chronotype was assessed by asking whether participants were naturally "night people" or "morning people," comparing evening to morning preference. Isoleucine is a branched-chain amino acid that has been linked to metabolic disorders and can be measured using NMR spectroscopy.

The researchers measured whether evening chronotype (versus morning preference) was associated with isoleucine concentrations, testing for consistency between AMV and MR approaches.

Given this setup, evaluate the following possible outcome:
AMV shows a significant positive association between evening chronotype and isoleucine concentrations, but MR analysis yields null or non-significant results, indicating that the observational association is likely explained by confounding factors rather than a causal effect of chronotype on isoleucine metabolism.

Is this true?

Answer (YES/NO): YES